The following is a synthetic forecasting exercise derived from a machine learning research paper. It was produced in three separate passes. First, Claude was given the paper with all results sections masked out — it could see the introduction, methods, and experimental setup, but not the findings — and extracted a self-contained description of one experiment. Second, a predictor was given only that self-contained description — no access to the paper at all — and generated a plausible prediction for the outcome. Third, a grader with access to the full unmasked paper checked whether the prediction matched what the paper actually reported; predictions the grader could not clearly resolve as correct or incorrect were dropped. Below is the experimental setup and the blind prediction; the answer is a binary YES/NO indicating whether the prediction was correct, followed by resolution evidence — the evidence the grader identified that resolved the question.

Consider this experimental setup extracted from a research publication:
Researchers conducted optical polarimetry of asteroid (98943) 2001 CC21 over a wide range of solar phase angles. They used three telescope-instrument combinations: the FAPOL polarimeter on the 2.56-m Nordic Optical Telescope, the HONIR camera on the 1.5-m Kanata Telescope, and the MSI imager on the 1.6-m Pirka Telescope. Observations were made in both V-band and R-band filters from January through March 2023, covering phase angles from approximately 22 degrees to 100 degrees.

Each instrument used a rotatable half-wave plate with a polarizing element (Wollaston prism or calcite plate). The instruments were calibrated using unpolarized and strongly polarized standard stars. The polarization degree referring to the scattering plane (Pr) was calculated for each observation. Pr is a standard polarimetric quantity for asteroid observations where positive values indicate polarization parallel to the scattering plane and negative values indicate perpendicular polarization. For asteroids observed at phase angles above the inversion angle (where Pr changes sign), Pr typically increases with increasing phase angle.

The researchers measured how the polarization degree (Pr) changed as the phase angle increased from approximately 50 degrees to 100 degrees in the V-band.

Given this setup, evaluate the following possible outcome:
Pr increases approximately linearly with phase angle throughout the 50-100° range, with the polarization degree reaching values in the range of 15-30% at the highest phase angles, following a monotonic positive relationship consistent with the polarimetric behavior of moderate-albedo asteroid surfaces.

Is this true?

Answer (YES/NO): NO